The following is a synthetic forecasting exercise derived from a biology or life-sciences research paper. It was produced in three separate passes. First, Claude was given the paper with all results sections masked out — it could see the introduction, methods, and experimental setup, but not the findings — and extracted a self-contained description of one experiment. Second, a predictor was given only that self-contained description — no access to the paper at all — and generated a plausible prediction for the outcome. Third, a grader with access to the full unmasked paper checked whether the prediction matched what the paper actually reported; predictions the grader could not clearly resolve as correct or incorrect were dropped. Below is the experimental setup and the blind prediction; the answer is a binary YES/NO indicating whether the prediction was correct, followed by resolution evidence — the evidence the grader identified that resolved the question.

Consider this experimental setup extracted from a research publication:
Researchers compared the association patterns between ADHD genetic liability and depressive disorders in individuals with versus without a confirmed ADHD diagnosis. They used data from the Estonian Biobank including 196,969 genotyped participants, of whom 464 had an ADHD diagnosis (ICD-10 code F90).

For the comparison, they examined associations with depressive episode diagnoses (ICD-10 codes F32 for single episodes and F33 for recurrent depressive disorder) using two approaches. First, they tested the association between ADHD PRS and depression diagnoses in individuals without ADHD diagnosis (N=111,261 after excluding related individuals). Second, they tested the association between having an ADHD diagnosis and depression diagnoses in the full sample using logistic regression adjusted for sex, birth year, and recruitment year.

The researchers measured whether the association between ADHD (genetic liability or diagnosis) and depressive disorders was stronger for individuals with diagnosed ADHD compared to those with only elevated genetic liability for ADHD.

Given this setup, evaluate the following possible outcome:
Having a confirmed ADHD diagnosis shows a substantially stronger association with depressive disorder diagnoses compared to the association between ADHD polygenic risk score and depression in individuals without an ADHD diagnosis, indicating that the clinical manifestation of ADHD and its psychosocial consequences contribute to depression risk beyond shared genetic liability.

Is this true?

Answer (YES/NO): YES